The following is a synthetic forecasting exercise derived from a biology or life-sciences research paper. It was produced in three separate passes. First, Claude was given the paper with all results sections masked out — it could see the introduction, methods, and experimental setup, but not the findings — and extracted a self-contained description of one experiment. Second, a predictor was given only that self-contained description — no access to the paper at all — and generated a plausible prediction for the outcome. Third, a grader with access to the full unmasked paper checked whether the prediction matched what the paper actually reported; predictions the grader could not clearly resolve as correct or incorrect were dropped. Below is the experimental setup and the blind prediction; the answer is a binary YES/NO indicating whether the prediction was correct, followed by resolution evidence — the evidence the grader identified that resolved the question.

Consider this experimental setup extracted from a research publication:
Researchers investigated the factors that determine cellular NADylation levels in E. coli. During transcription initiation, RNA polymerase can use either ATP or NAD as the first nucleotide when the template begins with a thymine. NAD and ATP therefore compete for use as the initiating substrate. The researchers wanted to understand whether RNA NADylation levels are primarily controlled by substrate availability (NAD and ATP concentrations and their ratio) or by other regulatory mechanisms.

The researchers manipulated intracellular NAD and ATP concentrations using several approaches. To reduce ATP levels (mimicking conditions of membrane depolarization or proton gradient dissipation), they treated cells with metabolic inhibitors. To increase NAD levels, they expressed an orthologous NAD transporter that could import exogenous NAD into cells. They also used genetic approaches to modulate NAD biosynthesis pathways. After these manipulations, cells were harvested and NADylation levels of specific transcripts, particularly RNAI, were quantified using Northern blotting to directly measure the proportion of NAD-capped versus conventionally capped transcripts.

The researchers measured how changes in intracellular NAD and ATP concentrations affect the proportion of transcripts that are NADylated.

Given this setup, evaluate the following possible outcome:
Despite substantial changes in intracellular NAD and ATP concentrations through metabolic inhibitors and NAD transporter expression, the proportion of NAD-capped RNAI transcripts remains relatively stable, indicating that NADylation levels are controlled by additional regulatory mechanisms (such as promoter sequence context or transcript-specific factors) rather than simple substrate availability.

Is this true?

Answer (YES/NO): NO